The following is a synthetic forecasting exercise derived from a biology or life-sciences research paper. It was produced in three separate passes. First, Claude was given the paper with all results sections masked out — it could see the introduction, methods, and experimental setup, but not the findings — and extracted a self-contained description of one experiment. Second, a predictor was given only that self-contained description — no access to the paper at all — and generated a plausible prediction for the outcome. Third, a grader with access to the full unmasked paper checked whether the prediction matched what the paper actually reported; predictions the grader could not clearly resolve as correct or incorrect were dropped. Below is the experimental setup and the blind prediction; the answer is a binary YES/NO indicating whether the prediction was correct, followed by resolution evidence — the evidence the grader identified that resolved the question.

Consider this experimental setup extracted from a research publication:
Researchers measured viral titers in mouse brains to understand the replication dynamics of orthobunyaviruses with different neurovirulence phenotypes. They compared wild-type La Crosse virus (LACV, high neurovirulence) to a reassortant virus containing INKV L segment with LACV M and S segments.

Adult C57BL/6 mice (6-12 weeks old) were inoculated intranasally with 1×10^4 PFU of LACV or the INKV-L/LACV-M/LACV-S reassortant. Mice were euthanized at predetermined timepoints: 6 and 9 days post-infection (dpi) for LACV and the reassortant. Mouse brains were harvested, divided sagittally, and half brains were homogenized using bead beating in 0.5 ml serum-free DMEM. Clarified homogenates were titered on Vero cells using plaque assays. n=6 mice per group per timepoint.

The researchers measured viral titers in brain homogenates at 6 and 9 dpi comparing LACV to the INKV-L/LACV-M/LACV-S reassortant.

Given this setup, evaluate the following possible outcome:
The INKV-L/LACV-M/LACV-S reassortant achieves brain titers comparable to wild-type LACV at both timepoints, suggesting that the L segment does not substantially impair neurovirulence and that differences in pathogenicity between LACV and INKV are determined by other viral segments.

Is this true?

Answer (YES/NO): NO